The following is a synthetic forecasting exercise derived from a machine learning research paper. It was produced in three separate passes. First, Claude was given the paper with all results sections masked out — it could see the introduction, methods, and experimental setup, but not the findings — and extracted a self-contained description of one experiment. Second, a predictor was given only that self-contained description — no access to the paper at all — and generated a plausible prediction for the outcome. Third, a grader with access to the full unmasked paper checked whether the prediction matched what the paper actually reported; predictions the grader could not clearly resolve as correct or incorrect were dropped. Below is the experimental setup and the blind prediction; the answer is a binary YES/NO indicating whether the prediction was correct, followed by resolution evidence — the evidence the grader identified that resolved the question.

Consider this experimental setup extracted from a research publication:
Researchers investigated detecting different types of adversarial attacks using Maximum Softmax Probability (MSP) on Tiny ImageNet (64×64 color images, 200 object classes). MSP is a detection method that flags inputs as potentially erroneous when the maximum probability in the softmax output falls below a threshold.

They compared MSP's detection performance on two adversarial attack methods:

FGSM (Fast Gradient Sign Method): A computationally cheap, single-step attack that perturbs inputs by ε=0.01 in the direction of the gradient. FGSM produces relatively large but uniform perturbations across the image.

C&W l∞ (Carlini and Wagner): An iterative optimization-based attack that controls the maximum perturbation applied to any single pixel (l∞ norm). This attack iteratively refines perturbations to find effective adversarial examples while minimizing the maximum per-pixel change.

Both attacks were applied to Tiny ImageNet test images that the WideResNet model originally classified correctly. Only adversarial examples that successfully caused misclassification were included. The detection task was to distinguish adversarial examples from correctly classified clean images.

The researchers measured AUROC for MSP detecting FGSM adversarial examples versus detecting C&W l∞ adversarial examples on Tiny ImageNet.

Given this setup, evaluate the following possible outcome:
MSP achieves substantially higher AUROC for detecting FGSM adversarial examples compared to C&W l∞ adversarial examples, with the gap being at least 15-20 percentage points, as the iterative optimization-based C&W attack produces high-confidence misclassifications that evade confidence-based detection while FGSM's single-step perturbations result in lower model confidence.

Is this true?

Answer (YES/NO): NO